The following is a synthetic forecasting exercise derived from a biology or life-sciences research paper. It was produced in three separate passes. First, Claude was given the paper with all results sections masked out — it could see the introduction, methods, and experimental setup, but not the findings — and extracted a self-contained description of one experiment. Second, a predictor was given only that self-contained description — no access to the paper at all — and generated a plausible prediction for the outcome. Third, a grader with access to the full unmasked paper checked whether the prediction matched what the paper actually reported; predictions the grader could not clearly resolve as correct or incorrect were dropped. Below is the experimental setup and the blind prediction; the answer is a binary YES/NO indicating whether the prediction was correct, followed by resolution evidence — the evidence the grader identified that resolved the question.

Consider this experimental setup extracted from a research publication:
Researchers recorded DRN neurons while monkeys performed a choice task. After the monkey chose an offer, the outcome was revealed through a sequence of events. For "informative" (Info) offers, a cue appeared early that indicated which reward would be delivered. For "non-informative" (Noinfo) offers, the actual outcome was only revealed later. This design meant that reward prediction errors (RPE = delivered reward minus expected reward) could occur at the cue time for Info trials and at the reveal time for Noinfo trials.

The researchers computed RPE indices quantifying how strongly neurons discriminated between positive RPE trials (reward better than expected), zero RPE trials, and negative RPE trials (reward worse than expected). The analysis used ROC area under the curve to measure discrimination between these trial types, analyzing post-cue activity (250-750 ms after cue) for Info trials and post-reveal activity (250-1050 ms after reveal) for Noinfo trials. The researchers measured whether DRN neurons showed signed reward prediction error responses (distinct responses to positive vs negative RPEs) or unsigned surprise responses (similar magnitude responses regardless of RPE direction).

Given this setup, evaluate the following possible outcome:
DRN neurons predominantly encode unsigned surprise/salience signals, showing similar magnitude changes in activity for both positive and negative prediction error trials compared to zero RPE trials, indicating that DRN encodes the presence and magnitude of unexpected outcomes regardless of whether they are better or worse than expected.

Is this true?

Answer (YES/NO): NO